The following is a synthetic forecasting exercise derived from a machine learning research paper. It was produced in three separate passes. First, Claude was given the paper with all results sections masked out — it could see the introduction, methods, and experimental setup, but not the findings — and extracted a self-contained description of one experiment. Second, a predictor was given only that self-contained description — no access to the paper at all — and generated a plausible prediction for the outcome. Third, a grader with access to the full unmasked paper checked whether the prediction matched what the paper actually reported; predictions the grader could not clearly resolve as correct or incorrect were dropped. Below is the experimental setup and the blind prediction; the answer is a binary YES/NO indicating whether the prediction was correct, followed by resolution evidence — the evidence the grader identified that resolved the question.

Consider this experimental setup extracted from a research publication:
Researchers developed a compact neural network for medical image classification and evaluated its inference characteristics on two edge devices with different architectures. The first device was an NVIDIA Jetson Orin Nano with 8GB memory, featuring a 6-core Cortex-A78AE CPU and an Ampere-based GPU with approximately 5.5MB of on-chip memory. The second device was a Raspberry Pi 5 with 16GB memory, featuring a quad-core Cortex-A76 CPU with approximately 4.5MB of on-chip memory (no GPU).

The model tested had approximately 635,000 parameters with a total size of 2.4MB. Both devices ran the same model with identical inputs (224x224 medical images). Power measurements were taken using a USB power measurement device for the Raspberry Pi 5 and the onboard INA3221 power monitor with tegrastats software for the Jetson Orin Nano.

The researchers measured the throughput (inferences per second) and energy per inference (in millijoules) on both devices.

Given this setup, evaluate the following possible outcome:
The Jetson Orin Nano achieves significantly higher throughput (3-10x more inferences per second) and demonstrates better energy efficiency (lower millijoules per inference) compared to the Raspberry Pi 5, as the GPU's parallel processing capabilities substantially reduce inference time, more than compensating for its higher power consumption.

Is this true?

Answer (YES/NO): NO